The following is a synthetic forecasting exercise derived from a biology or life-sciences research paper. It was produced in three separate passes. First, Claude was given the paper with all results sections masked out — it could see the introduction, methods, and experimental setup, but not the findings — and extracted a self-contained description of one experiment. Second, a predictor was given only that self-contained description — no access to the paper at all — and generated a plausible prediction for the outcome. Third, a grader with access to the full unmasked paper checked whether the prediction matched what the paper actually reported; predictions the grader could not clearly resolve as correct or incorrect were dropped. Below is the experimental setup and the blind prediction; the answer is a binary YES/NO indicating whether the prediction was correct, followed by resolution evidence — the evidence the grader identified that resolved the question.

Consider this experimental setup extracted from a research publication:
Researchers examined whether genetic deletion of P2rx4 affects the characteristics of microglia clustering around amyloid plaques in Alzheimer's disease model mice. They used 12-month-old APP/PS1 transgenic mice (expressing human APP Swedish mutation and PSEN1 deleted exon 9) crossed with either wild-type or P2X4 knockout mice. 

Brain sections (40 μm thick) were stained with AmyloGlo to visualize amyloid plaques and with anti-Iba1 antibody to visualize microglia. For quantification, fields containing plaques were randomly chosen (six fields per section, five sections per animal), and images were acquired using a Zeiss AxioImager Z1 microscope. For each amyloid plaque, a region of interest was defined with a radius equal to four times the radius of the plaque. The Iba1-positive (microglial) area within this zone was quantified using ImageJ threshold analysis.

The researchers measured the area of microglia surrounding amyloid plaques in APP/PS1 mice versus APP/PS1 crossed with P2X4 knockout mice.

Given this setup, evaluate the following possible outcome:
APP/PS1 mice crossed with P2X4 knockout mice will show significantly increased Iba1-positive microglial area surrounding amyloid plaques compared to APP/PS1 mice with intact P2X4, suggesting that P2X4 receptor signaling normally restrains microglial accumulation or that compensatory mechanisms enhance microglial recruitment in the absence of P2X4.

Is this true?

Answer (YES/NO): NO